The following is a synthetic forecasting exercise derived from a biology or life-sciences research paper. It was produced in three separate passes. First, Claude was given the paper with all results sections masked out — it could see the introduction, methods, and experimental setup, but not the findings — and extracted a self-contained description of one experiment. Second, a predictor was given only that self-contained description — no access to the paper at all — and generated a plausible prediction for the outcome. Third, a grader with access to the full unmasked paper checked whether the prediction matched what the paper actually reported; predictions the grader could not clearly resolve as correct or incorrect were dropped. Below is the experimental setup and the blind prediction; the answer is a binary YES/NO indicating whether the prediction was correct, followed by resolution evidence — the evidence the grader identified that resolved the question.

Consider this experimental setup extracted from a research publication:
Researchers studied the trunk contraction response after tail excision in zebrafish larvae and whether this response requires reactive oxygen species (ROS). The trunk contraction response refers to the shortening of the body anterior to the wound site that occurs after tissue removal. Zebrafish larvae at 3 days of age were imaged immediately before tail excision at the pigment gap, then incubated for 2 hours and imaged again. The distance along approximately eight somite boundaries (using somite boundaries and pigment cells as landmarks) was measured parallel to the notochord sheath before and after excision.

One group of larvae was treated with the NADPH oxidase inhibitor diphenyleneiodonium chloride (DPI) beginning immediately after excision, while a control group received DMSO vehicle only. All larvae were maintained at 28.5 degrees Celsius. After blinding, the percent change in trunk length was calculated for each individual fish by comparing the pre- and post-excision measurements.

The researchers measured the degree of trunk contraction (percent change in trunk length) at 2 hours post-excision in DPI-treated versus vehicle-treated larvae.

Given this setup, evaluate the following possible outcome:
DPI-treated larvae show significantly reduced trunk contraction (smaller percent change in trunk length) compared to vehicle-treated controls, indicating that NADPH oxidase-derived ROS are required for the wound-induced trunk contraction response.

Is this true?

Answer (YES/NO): YES